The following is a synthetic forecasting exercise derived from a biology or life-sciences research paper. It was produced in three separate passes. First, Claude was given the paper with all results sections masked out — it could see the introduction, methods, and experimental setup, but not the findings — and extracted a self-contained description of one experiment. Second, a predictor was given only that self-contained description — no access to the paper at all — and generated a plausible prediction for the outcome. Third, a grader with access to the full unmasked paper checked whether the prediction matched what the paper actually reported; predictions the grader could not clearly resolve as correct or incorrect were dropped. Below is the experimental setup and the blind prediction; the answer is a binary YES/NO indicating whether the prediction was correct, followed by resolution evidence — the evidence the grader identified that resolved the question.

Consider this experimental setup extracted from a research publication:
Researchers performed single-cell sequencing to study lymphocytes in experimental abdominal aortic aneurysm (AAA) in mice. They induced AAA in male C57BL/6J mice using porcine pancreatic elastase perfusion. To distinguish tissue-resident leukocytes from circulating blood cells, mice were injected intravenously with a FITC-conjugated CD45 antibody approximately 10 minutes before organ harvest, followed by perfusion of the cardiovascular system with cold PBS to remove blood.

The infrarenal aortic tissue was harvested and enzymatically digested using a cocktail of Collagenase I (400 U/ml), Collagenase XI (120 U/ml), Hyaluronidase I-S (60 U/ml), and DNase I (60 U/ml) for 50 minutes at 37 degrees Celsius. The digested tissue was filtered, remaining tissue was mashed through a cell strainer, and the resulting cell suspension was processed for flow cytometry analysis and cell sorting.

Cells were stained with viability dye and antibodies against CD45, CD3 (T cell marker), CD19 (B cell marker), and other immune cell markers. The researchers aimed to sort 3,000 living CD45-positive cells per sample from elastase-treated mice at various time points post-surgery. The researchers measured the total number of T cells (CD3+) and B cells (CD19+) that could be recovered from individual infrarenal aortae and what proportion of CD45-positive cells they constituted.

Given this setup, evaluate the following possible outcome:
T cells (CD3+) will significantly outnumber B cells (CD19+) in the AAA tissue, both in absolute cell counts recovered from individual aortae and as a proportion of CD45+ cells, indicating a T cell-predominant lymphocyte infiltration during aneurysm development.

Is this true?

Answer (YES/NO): YES